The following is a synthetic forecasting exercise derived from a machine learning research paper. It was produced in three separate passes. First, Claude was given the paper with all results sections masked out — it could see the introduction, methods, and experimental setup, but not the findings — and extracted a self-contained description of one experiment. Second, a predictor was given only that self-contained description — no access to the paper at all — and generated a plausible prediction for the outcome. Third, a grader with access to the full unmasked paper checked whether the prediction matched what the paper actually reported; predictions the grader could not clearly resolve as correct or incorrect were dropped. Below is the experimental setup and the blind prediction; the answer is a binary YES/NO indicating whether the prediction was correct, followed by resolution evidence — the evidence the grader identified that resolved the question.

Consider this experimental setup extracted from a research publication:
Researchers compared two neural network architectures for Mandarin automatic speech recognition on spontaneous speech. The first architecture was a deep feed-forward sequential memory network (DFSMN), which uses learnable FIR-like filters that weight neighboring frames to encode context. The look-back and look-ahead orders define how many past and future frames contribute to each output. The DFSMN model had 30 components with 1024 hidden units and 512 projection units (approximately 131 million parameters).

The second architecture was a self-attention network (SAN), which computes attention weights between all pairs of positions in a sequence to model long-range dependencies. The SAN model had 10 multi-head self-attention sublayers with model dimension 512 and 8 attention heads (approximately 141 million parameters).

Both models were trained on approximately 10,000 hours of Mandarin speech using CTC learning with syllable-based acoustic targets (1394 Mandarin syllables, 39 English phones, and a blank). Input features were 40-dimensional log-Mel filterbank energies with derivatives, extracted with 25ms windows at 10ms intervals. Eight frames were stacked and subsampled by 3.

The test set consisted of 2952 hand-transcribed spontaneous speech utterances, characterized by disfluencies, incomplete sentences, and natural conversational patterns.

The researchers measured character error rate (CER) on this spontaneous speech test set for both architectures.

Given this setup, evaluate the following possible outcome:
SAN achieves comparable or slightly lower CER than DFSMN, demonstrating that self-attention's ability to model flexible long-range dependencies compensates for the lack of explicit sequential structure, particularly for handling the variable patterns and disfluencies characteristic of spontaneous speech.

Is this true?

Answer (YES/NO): NO